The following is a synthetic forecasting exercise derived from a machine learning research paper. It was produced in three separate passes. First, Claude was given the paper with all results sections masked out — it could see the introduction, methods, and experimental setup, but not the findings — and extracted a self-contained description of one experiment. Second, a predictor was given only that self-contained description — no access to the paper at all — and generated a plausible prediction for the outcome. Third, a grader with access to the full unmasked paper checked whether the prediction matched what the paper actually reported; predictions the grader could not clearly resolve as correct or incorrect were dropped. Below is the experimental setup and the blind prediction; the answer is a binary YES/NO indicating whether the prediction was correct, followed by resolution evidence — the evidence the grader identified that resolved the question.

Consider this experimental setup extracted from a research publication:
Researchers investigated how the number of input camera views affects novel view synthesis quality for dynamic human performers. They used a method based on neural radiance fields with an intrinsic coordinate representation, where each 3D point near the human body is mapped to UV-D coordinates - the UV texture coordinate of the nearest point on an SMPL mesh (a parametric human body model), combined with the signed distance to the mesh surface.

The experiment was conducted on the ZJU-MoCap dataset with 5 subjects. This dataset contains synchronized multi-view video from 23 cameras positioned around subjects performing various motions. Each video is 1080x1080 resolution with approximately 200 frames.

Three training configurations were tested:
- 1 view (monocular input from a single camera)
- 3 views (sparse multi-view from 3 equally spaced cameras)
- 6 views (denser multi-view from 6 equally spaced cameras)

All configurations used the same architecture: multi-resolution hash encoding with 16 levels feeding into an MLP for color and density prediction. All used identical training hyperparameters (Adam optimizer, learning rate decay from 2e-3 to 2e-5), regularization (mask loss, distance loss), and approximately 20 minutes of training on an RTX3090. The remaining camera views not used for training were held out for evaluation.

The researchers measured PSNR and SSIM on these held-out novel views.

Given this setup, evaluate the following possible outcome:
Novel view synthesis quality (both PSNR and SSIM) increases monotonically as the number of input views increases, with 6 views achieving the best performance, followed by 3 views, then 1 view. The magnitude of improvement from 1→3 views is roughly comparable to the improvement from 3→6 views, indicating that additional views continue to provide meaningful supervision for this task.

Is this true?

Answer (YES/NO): NO